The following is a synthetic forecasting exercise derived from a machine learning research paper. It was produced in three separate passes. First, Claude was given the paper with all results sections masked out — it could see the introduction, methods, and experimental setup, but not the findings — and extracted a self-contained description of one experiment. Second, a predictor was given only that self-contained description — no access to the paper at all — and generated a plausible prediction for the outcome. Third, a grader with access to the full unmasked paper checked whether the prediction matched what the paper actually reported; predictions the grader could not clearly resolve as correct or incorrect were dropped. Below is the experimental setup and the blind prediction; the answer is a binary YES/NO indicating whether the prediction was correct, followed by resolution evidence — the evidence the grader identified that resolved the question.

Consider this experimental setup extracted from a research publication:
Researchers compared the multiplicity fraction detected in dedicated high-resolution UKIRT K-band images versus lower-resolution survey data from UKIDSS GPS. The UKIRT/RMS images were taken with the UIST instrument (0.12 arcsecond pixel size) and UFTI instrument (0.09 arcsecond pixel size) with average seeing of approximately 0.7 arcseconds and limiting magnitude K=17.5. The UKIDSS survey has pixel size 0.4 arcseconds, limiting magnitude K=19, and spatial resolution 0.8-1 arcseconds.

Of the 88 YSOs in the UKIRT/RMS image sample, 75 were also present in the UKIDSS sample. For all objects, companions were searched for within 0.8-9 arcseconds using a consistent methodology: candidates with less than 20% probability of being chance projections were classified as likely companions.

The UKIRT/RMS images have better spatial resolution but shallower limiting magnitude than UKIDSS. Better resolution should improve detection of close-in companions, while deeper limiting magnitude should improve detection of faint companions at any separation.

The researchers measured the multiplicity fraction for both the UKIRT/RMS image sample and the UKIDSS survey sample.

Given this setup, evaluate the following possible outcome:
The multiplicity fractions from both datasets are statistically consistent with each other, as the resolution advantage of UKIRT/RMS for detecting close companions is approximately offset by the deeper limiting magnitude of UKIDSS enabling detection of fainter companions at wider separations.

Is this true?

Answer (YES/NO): YES